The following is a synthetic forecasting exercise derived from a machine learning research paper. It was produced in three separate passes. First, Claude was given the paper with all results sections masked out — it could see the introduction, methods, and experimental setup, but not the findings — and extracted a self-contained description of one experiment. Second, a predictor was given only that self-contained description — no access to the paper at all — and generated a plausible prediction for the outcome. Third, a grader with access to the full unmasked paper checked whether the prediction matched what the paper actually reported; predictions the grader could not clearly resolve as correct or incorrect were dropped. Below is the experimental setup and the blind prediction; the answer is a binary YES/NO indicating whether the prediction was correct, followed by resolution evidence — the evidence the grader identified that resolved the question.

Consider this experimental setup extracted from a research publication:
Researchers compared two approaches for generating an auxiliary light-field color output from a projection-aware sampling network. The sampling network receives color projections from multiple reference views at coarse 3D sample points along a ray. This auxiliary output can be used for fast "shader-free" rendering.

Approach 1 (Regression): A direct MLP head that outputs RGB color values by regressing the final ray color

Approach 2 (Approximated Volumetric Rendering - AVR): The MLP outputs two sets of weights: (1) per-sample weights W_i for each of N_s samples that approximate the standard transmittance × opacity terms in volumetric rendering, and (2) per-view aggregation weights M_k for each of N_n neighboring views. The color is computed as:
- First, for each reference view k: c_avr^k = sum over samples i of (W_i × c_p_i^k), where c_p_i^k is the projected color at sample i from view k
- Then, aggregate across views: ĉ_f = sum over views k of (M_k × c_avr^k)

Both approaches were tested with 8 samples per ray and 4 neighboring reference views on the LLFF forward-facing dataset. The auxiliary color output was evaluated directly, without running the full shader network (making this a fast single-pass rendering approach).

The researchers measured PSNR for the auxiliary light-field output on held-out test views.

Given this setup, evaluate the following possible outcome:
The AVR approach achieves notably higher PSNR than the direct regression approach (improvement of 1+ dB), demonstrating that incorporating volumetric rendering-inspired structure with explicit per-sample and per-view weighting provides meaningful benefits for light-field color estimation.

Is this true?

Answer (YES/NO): YES